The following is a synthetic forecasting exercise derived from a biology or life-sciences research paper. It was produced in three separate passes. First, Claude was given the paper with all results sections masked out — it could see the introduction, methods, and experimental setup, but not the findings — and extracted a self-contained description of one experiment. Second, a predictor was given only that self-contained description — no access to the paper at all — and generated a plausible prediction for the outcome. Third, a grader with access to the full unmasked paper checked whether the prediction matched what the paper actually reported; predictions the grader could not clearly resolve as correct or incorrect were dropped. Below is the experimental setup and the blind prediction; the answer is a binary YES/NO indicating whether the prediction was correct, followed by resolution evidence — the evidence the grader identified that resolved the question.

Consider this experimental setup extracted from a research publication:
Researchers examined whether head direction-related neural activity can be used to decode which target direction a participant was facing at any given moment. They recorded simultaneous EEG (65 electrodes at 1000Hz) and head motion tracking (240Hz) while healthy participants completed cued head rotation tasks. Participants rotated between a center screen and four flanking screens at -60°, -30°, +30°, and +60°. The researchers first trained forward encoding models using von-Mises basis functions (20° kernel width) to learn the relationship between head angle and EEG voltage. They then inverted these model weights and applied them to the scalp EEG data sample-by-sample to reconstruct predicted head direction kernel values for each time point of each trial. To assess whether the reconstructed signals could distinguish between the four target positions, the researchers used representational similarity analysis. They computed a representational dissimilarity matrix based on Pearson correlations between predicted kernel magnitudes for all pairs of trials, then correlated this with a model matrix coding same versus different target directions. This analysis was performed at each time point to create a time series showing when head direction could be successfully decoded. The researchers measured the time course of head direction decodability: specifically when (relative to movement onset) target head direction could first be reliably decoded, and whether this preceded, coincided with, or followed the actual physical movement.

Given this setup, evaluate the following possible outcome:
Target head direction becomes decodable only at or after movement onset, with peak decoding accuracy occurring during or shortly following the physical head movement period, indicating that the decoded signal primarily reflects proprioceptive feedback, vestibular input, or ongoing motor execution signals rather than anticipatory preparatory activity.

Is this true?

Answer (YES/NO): NO